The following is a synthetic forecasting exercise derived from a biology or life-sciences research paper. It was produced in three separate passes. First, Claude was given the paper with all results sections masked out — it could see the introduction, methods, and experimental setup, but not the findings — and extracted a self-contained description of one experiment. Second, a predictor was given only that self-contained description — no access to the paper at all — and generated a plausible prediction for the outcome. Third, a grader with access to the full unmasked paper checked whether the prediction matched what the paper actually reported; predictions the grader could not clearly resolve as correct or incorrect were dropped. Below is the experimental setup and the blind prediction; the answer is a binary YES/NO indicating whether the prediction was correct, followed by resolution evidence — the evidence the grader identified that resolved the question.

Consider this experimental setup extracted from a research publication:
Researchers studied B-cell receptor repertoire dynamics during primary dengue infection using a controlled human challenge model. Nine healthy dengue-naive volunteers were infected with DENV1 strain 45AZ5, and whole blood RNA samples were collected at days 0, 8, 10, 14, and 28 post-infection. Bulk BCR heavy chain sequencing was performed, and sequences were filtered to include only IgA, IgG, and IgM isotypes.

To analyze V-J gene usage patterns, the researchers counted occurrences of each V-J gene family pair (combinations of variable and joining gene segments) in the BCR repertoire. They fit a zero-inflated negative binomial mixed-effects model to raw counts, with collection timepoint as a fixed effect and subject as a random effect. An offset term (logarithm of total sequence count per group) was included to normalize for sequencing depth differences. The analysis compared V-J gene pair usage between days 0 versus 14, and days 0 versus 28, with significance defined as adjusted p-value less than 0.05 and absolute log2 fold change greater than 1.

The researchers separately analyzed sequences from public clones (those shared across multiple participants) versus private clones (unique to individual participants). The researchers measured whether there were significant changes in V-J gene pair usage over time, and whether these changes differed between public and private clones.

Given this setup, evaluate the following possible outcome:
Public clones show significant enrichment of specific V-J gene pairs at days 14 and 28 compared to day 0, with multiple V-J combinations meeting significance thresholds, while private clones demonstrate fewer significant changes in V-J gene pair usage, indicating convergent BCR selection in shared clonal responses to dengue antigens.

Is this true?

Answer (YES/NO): YES